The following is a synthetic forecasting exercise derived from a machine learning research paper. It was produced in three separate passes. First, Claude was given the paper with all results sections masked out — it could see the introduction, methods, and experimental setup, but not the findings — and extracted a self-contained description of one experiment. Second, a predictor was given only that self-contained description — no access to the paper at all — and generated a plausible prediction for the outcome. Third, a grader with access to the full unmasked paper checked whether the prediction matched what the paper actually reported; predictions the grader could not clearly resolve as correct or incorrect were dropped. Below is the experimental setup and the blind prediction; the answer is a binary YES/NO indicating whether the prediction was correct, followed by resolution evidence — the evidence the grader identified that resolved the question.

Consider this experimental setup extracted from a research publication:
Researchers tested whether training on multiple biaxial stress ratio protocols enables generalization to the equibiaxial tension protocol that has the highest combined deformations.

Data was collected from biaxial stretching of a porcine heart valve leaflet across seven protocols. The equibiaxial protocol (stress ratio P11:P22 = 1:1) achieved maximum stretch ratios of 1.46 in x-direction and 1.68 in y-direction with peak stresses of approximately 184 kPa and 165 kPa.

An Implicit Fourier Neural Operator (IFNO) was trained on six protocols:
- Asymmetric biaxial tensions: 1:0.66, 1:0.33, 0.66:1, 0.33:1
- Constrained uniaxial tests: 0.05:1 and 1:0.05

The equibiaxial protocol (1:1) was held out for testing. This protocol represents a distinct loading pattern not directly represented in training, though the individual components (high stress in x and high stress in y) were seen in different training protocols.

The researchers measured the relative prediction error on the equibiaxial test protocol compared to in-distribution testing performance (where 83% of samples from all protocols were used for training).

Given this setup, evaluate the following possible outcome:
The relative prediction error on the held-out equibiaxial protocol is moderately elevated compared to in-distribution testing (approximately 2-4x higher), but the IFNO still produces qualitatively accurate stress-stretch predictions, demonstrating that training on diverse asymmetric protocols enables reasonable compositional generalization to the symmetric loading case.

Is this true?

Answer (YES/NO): NO